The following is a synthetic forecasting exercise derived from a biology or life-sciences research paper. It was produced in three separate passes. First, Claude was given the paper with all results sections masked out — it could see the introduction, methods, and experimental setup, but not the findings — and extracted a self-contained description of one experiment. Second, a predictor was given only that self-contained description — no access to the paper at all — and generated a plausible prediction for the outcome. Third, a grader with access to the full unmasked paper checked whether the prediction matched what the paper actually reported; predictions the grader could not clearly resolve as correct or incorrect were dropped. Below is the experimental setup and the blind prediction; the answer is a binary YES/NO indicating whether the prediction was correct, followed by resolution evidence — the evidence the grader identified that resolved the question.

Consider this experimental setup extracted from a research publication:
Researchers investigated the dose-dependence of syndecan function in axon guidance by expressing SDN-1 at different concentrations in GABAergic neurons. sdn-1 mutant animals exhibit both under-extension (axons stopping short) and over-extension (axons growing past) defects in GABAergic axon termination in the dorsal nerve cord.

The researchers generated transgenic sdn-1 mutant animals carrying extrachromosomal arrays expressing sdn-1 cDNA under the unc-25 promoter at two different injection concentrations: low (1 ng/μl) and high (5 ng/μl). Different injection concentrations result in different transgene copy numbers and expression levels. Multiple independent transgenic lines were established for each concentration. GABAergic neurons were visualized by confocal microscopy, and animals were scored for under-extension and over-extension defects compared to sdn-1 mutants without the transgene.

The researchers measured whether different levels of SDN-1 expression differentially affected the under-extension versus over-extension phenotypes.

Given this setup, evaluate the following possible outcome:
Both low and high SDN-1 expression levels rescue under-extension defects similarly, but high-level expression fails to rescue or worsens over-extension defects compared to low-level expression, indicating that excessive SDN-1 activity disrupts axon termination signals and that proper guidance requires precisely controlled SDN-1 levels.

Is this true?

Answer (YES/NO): NO